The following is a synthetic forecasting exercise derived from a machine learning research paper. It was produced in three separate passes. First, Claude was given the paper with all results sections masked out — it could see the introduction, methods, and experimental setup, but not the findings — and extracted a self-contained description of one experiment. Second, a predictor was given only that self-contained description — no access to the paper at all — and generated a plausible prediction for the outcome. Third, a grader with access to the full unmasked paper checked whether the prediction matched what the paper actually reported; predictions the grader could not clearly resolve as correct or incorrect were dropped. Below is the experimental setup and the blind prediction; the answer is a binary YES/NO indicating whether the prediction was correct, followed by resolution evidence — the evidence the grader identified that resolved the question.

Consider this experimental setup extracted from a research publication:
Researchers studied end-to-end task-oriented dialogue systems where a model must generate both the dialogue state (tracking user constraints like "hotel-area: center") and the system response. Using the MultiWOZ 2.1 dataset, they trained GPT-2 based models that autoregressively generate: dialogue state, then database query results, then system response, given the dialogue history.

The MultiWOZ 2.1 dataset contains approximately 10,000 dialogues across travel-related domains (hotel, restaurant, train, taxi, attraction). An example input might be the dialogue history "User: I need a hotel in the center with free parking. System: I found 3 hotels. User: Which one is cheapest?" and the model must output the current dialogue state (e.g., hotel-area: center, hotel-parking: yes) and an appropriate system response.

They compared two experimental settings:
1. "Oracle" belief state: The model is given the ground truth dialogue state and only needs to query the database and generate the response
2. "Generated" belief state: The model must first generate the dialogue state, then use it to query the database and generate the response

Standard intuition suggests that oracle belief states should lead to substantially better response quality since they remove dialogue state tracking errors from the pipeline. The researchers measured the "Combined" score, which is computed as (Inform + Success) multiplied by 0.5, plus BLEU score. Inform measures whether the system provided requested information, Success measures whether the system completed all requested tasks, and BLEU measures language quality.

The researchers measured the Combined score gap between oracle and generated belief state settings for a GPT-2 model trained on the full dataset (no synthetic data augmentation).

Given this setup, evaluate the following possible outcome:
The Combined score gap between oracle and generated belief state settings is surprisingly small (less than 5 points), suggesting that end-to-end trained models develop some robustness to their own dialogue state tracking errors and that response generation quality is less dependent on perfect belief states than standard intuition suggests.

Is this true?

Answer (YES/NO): YES